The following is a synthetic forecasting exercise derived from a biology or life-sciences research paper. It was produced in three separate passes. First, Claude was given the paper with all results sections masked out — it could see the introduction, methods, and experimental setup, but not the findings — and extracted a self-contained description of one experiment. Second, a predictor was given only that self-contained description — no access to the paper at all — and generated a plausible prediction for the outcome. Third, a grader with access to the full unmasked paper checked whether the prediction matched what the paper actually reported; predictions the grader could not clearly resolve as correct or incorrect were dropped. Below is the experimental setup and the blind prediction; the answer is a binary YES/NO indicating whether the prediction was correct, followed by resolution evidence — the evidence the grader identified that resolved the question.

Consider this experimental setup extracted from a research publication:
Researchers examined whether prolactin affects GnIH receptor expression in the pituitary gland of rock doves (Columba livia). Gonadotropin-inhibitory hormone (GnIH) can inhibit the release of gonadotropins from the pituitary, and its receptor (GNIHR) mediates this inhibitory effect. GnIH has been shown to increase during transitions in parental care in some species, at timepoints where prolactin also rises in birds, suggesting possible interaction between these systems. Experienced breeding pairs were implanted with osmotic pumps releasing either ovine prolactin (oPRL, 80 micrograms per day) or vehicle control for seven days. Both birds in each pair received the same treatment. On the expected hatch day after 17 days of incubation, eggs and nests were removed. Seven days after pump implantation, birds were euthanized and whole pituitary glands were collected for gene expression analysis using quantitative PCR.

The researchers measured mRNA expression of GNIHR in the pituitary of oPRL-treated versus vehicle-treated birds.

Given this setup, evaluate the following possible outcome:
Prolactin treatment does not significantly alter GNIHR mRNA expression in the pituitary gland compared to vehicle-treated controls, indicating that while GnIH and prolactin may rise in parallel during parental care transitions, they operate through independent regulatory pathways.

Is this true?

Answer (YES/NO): NO